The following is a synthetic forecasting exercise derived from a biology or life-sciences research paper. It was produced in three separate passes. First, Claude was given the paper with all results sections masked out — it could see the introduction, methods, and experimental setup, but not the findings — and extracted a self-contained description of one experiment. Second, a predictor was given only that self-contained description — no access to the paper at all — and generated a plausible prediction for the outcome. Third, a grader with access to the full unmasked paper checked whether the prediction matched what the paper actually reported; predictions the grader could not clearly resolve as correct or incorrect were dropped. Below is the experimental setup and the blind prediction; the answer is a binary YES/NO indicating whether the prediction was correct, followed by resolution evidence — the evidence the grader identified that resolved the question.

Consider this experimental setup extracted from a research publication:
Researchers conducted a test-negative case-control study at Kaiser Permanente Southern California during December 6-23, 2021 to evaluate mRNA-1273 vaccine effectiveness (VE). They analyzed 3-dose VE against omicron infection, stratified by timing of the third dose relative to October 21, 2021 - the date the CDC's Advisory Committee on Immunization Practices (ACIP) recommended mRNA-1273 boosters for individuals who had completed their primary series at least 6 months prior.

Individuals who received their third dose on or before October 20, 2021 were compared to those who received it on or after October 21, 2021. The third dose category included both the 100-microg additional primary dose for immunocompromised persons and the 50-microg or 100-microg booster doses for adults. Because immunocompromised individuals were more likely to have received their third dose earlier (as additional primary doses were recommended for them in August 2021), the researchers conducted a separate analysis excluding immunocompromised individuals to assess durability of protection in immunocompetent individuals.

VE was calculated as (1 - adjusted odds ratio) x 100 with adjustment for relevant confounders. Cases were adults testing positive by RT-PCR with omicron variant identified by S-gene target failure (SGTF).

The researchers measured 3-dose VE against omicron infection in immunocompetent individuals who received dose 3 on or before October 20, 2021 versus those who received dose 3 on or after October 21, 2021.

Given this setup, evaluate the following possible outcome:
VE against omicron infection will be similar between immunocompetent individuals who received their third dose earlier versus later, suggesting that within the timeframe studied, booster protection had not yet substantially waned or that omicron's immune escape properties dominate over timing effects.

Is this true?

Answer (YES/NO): NO